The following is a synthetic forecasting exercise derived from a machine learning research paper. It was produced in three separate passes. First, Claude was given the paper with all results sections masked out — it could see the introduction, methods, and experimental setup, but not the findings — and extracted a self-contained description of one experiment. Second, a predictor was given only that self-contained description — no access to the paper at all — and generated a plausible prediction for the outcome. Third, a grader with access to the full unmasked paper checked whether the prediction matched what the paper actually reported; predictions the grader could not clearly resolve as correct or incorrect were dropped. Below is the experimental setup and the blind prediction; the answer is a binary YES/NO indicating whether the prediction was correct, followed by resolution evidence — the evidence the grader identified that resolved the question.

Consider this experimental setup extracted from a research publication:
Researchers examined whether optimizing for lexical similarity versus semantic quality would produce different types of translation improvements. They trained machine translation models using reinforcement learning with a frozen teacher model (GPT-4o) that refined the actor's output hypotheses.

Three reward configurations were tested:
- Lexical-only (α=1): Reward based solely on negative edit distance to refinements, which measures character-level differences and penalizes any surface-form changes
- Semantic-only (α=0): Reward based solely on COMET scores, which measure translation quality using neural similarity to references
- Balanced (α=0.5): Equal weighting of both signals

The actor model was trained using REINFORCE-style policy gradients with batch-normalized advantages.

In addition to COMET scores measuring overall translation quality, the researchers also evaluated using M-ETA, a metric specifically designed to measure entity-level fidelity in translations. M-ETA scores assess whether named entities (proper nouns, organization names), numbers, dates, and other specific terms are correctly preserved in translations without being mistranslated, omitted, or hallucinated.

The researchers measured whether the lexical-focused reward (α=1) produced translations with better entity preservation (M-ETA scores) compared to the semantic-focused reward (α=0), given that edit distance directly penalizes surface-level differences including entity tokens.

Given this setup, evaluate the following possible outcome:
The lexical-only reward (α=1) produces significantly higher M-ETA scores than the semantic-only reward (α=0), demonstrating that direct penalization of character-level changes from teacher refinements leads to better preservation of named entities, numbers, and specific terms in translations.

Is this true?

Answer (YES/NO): NO